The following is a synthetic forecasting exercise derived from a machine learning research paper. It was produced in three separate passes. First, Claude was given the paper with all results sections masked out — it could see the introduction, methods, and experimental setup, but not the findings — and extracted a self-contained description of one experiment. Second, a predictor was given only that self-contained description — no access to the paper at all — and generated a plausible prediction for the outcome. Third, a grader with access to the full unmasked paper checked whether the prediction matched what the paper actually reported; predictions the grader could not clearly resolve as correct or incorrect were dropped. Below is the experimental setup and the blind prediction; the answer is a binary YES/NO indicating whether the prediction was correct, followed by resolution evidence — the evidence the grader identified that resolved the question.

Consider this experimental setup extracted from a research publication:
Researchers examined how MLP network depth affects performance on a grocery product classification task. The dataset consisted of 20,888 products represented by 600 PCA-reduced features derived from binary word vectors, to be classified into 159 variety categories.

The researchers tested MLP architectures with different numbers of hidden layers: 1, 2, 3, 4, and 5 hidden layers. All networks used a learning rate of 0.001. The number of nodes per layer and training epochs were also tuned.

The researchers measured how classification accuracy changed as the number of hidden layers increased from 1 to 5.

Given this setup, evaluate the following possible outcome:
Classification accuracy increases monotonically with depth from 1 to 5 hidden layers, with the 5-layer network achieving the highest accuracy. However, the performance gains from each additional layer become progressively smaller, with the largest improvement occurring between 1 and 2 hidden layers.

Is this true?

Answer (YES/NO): NO